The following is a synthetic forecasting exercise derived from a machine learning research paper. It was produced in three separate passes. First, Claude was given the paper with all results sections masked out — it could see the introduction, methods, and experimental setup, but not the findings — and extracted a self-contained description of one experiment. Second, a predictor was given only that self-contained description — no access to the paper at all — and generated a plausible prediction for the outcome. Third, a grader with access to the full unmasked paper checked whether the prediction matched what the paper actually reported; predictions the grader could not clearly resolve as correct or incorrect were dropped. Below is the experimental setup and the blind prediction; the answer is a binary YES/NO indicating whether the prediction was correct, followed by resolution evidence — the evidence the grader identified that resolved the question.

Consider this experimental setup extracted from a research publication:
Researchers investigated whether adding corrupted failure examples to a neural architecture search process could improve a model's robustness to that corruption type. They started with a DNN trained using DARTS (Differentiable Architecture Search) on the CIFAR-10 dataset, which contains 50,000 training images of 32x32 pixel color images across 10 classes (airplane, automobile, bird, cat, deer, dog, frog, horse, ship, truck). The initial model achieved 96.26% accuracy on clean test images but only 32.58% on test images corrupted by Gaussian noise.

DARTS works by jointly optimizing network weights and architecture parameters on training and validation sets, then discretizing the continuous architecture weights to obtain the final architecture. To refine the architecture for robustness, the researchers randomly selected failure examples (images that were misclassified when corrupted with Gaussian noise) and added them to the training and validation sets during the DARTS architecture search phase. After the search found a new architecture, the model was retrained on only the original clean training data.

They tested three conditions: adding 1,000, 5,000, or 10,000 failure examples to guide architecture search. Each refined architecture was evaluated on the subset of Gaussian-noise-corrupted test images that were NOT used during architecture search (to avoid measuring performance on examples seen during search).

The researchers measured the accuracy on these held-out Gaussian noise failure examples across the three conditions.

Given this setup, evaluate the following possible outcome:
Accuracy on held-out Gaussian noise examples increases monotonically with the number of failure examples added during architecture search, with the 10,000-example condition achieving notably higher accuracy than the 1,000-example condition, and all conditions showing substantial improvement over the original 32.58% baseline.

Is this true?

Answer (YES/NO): NO